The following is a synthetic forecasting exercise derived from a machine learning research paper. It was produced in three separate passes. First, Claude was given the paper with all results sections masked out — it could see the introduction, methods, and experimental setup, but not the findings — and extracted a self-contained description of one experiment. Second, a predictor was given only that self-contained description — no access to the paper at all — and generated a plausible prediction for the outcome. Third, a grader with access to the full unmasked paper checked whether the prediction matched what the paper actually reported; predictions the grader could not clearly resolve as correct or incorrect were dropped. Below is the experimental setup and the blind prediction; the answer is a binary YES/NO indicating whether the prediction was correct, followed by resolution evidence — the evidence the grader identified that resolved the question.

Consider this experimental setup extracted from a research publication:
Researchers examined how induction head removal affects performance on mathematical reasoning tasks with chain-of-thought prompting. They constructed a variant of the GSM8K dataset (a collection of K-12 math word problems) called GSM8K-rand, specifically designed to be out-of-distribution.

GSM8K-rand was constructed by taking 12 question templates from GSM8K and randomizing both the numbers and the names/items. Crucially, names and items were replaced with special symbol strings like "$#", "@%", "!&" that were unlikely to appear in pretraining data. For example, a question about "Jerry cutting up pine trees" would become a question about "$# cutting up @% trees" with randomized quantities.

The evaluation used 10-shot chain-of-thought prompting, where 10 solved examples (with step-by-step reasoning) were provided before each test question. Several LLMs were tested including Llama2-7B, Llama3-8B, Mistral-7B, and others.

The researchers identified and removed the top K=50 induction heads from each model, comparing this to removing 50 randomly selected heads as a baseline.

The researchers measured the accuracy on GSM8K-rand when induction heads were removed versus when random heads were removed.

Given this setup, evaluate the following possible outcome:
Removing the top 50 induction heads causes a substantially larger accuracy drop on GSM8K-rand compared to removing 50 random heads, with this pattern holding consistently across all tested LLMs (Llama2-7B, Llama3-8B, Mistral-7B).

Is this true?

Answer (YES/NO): NO